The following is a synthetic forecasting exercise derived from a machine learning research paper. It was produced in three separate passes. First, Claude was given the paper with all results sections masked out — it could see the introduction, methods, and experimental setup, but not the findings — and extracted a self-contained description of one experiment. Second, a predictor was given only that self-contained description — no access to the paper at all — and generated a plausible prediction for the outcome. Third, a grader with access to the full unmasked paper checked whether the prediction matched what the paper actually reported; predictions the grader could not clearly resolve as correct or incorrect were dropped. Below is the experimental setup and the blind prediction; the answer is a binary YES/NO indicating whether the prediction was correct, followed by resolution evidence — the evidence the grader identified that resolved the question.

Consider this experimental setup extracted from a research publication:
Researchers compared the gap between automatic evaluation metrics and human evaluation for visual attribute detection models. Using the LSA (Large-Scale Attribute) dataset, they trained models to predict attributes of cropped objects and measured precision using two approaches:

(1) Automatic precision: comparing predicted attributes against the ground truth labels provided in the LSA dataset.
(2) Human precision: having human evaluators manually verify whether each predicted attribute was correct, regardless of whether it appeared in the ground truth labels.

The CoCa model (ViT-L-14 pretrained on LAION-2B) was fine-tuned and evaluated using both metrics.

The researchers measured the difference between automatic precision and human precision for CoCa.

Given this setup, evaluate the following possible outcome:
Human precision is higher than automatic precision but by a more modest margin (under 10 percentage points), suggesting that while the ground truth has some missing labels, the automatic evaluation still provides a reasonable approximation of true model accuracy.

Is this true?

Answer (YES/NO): NO